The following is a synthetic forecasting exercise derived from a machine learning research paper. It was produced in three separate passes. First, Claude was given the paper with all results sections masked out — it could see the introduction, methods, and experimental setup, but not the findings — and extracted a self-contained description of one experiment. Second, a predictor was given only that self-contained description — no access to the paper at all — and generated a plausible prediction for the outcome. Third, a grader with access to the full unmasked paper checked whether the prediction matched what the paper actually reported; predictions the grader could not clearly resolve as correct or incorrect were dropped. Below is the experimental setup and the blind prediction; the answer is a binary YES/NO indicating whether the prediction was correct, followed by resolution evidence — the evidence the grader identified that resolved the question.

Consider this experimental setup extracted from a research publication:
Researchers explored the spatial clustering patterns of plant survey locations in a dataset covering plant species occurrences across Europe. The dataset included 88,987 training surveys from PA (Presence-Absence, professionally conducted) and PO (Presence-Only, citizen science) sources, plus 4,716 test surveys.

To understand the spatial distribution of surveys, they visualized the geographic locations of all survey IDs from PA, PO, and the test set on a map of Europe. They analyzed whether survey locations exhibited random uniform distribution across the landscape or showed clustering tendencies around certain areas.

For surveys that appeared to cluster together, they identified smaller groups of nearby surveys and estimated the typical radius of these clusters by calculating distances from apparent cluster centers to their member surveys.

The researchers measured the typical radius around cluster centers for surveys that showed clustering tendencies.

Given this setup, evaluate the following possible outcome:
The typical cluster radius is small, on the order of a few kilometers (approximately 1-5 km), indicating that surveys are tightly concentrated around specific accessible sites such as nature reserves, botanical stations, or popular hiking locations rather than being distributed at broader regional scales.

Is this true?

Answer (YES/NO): NO